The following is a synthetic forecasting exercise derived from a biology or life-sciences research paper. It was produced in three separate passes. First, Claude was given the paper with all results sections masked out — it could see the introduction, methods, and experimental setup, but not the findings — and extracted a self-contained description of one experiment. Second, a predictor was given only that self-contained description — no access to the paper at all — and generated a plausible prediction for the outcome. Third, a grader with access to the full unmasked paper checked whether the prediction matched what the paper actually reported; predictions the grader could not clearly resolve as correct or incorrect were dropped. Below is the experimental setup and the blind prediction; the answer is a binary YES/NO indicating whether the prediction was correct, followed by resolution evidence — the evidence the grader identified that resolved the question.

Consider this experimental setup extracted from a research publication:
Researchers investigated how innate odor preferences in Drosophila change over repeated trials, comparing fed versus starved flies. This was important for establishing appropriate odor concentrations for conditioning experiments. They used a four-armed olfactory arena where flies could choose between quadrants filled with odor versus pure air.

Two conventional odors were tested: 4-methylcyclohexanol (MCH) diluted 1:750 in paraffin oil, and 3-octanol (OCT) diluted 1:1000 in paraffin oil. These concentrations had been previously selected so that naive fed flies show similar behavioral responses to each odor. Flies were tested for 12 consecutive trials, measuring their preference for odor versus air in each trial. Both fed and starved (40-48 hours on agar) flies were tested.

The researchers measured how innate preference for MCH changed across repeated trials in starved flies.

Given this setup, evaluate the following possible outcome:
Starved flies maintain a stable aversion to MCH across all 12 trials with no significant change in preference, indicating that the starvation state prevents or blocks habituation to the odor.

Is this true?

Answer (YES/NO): NO